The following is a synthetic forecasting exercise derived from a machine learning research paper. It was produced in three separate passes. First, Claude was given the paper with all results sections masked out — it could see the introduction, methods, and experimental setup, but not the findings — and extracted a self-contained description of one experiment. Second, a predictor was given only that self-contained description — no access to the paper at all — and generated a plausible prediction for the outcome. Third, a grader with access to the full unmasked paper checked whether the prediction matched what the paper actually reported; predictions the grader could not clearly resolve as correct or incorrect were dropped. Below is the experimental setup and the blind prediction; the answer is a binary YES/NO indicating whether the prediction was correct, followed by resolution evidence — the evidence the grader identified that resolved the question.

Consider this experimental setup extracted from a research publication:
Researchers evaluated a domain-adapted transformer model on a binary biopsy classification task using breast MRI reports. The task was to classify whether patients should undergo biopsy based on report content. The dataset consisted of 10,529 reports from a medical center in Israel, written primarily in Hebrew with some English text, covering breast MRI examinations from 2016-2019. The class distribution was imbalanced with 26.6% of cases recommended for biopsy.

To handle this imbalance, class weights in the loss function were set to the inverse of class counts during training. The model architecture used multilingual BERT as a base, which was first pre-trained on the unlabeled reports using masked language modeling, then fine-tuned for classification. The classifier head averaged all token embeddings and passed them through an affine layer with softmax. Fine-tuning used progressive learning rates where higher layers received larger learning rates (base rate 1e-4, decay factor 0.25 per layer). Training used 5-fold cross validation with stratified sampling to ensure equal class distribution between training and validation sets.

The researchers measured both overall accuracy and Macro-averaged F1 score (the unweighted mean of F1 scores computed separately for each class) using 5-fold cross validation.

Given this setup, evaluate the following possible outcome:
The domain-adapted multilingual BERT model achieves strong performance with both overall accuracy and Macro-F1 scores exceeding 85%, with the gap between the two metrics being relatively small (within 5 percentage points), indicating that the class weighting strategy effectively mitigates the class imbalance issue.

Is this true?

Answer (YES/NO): YES